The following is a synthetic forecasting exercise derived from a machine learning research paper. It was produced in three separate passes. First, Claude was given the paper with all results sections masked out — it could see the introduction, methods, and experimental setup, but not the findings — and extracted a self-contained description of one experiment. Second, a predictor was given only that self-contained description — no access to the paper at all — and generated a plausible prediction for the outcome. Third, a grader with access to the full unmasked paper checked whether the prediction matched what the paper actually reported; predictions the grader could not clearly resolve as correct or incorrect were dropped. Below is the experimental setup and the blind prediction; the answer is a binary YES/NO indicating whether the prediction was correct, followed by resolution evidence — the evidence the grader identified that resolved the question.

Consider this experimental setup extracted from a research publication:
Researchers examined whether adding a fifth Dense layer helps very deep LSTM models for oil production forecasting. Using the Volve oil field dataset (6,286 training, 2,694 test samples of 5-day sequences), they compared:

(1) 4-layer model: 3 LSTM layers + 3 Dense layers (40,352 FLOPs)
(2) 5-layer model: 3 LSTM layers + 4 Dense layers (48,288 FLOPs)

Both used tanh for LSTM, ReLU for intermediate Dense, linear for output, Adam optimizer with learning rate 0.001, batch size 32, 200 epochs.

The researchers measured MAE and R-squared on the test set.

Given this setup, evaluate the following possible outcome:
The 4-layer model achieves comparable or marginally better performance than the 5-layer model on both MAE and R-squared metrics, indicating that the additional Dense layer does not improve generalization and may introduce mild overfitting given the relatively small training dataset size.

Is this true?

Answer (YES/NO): YES